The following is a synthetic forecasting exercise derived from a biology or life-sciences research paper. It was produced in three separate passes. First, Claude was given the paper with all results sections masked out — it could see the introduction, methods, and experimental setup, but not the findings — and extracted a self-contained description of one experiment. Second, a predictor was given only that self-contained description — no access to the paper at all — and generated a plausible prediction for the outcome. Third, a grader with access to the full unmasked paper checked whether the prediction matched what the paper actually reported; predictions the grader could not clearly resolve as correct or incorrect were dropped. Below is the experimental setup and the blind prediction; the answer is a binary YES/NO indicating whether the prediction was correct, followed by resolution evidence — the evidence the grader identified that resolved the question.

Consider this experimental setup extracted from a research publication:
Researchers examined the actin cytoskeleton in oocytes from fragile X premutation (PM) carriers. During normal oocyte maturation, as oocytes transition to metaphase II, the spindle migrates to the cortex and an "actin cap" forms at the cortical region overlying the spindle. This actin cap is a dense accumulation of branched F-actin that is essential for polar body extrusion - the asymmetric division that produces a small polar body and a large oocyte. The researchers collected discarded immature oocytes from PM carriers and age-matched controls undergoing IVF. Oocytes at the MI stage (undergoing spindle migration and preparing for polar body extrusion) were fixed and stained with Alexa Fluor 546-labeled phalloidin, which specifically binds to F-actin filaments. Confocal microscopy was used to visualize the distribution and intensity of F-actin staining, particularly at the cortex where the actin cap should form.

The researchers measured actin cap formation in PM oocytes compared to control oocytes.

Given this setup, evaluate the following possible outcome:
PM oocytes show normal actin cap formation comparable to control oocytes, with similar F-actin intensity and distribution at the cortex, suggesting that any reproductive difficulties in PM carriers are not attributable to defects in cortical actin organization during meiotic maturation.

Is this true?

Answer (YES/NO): NO